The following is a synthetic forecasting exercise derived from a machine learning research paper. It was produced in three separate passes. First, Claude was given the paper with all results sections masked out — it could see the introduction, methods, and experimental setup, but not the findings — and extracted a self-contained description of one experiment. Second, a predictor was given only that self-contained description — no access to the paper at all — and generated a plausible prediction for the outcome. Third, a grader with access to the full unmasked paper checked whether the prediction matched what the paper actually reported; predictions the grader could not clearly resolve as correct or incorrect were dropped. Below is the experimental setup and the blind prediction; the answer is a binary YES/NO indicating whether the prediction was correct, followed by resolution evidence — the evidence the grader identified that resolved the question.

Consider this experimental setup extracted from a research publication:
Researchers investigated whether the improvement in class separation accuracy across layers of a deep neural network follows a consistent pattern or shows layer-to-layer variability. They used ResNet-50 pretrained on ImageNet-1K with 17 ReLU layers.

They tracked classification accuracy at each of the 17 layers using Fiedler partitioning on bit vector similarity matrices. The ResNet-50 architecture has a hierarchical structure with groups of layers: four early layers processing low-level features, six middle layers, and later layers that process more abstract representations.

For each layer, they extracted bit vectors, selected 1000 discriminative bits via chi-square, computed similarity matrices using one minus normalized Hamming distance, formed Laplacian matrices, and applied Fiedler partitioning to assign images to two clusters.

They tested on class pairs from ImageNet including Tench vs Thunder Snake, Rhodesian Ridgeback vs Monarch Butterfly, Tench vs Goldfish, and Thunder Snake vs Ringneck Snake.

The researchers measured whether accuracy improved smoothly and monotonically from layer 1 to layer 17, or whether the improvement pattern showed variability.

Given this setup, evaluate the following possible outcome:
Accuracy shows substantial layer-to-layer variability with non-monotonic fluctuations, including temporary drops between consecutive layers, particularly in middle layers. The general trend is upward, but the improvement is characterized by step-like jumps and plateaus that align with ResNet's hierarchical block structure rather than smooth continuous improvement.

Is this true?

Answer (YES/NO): NO